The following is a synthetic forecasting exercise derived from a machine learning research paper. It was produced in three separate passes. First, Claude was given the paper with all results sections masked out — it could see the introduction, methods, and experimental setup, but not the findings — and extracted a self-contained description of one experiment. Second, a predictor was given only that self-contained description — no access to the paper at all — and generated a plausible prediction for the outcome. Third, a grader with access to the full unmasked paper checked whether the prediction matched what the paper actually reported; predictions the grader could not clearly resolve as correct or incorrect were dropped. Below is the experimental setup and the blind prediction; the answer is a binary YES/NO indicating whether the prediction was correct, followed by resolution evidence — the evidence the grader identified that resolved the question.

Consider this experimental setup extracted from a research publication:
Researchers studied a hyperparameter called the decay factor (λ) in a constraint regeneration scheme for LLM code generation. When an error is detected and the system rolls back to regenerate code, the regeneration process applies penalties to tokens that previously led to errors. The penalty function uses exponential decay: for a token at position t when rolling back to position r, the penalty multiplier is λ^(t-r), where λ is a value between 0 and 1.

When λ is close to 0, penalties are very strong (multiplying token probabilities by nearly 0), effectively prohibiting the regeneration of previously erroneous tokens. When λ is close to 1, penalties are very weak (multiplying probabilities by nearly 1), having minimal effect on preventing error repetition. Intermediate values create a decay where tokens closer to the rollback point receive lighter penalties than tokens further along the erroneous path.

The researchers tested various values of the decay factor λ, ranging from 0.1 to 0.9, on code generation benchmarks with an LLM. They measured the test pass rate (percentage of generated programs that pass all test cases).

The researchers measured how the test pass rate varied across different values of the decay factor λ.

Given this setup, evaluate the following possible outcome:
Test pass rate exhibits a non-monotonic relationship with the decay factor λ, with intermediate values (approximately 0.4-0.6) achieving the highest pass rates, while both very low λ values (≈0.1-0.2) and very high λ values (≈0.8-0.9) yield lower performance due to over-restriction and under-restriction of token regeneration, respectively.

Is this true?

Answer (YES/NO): NO